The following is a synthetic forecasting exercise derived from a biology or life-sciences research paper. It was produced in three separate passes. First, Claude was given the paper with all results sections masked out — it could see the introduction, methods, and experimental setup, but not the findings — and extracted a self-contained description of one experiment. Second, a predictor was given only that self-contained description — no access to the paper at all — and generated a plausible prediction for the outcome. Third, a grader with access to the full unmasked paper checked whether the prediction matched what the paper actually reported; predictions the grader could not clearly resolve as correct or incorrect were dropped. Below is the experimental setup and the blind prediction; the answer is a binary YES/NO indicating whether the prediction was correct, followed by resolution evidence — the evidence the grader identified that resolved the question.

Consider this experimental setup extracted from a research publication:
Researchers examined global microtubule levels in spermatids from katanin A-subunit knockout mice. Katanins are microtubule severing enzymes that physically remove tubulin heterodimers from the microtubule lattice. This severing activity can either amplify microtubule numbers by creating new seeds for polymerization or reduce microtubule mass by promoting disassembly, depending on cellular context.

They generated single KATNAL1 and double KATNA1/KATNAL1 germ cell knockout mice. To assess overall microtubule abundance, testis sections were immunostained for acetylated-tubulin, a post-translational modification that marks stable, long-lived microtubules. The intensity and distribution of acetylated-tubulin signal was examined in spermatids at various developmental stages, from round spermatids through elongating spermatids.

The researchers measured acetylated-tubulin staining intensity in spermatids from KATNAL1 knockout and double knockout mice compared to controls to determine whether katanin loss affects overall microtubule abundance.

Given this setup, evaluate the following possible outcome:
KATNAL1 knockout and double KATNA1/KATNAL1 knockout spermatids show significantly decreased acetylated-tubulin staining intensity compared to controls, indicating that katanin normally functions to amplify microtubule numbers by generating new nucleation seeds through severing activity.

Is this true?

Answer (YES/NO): NO